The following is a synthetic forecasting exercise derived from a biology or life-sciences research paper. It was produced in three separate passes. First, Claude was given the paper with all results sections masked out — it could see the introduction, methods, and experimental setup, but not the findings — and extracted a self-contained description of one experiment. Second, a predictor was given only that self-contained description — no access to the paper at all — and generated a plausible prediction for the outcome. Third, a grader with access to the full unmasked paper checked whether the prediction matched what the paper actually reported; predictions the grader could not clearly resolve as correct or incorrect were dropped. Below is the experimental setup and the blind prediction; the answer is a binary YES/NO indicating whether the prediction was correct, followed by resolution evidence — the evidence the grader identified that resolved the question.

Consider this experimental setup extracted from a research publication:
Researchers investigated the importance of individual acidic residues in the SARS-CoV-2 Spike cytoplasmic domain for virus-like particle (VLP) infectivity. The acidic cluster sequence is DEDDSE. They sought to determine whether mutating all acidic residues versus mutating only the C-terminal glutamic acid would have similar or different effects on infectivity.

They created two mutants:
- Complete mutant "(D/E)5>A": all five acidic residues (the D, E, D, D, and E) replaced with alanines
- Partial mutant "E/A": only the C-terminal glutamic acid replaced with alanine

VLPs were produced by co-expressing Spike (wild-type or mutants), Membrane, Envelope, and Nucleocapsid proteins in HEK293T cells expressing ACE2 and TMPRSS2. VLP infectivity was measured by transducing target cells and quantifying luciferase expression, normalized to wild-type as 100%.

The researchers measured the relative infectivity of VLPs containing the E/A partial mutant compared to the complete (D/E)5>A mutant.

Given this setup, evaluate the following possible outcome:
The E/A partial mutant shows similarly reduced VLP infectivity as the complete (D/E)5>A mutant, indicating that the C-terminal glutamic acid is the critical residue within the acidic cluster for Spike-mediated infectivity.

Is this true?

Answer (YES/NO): NO